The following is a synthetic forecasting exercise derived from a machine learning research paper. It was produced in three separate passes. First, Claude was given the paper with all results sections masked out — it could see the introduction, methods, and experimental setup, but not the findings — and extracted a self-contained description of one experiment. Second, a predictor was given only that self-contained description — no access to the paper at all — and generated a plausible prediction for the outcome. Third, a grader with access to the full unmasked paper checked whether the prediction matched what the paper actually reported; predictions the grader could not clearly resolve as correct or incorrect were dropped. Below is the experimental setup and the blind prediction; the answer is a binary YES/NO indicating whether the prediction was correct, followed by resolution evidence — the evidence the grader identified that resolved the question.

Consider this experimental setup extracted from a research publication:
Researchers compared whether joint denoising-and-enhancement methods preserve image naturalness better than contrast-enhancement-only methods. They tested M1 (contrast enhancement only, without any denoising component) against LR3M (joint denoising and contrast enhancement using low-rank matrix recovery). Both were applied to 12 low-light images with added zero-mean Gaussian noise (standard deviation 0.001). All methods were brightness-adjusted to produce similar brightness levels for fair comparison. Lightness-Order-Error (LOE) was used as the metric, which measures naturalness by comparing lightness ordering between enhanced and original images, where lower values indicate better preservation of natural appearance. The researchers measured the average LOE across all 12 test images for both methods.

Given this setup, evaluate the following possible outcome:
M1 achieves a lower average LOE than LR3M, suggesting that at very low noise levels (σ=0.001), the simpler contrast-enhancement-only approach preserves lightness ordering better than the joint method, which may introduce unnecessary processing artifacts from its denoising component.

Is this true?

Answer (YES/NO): YES